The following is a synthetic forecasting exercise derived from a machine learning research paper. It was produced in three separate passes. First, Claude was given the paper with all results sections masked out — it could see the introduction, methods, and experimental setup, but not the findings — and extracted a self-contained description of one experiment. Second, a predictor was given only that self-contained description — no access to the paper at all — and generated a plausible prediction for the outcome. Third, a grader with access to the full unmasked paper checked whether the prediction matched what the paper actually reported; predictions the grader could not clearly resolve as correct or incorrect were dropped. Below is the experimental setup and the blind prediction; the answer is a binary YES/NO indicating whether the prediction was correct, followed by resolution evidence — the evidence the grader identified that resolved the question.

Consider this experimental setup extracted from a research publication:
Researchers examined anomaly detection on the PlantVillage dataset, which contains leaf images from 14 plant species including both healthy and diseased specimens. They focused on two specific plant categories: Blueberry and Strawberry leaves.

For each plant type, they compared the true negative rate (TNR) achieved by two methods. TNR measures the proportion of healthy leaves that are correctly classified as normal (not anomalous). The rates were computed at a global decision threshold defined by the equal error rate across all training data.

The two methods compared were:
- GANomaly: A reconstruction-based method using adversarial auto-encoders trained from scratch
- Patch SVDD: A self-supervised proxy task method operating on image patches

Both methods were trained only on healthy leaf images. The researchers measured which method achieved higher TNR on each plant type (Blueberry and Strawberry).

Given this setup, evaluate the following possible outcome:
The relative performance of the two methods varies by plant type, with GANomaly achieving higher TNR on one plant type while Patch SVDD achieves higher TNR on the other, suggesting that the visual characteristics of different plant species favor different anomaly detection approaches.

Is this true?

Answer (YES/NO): NO